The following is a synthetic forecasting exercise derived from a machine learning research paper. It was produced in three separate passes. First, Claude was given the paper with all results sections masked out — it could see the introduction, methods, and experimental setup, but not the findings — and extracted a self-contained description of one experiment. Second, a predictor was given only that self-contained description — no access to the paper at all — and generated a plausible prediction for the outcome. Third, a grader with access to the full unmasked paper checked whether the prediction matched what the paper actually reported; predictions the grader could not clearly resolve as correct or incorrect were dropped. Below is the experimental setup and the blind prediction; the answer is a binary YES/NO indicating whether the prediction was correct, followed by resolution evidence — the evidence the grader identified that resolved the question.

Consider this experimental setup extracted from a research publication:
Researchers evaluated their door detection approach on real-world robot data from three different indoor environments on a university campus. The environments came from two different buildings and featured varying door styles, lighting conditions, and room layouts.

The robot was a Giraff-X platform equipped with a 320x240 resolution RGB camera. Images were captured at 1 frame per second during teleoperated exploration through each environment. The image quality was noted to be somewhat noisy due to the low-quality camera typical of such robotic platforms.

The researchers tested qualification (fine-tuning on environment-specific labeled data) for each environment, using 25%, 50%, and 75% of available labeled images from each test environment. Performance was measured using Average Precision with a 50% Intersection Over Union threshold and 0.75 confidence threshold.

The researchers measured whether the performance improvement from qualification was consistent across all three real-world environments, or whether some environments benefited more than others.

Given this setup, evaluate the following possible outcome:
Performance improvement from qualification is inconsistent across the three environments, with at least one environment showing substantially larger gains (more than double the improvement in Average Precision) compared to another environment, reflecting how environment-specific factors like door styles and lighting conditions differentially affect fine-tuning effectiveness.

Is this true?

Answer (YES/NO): NO